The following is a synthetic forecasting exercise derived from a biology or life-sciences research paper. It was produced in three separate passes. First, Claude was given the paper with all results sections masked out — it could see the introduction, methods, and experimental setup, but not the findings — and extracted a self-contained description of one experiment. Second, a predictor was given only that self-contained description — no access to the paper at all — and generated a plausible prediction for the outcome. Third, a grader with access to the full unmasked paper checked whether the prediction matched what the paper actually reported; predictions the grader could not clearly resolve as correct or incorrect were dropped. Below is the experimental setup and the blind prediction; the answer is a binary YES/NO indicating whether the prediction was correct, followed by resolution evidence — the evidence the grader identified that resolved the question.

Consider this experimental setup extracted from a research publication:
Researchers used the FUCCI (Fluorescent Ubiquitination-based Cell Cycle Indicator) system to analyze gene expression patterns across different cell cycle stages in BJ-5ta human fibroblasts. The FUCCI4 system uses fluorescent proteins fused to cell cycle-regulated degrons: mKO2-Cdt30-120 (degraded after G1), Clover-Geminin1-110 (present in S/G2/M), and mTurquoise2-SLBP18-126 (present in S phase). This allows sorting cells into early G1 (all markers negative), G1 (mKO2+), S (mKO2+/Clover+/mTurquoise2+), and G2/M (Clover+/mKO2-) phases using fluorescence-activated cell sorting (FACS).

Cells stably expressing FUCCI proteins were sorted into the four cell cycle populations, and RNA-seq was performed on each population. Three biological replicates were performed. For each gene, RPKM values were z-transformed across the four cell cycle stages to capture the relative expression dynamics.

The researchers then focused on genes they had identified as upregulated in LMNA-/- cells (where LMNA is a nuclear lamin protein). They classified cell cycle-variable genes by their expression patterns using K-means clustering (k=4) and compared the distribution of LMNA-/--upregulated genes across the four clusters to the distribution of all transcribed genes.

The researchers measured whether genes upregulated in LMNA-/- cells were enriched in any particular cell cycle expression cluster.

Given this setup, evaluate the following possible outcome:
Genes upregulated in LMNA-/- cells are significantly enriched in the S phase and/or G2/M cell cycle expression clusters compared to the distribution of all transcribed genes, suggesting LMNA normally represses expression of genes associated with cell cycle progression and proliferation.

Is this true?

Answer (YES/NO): NO